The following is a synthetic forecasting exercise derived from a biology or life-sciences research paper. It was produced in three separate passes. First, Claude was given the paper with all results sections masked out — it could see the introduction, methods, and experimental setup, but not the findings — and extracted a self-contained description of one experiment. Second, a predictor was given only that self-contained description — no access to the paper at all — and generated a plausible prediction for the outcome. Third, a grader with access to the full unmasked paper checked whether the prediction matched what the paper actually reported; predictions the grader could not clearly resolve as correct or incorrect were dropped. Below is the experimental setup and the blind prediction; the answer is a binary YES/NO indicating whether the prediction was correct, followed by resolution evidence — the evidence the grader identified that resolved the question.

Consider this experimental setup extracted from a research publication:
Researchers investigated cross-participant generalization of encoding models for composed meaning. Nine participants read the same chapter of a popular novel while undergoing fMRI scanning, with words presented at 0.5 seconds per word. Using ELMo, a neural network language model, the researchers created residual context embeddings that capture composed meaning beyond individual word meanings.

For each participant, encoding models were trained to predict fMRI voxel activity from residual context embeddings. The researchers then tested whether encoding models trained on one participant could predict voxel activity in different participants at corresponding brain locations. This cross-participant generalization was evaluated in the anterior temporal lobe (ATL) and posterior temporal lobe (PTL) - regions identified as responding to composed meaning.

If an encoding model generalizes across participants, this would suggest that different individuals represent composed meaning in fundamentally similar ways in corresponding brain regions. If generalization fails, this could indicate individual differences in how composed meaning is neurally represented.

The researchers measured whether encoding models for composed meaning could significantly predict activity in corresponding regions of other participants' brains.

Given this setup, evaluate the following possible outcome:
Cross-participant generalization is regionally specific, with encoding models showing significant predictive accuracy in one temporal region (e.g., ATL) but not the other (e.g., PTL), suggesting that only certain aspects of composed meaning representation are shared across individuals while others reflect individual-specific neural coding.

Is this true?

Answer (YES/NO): NO